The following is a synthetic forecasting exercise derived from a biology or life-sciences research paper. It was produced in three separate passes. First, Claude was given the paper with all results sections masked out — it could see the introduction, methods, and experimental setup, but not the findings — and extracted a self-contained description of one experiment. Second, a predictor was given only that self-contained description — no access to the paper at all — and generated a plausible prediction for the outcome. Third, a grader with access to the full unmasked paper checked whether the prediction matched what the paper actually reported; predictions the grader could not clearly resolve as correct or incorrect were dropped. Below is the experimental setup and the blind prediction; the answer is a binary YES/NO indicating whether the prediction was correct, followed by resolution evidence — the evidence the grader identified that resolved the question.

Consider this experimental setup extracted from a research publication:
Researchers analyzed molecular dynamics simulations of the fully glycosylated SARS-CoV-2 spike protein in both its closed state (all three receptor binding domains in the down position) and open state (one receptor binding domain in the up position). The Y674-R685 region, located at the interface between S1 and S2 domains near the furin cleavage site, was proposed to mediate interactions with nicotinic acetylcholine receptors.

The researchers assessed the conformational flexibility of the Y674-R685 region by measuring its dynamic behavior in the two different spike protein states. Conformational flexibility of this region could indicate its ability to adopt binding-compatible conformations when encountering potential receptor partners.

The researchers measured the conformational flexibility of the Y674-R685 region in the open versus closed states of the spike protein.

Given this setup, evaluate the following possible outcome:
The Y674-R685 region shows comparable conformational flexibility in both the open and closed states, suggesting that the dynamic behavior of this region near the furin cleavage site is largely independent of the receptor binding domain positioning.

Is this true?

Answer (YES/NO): NO